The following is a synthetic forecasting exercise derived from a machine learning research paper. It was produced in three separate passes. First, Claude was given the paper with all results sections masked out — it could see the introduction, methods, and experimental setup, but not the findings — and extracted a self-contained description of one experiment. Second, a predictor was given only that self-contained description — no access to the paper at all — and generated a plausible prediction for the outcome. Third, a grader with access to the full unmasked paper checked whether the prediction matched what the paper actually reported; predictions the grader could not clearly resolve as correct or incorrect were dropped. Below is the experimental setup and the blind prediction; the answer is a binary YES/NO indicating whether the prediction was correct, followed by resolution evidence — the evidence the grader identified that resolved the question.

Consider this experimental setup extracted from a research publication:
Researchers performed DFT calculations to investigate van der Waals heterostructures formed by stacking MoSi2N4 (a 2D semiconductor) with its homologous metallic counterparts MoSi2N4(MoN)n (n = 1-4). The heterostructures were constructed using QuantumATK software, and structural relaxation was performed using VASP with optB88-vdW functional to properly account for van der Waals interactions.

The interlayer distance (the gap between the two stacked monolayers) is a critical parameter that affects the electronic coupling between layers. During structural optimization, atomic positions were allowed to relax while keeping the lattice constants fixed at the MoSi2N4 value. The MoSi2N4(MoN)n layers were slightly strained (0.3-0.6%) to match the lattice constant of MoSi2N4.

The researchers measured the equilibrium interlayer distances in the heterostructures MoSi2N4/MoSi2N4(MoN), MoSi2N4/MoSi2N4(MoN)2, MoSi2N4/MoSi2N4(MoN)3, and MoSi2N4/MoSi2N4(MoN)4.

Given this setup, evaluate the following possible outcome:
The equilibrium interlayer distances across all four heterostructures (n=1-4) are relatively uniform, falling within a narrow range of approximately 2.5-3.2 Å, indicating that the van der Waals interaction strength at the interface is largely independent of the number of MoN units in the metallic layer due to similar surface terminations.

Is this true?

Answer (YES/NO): YES